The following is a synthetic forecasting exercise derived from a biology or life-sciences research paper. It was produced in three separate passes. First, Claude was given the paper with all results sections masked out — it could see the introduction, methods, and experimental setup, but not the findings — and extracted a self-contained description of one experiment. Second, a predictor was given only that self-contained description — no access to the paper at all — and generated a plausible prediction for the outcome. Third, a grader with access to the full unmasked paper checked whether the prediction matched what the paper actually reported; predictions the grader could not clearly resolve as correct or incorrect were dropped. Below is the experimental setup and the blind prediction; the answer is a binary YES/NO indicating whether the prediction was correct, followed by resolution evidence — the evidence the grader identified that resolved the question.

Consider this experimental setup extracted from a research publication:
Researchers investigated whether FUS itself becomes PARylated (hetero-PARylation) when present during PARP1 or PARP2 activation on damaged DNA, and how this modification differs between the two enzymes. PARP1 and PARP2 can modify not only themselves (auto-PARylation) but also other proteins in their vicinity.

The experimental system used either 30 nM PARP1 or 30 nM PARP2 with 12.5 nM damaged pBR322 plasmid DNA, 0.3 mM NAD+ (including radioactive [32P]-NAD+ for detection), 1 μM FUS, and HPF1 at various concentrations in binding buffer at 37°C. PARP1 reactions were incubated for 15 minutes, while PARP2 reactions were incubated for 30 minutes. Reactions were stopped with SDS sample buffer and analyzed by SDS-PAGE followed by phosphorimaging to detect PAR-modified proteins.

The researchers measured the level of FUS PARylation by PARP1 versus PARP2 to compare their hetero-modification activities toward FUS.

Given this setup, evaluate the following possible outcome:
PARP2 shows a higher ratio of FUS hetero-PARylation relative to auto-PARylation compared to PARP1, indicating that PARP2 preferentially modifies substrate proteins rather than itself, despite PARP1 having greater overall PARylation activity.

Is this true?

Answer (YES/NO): YES